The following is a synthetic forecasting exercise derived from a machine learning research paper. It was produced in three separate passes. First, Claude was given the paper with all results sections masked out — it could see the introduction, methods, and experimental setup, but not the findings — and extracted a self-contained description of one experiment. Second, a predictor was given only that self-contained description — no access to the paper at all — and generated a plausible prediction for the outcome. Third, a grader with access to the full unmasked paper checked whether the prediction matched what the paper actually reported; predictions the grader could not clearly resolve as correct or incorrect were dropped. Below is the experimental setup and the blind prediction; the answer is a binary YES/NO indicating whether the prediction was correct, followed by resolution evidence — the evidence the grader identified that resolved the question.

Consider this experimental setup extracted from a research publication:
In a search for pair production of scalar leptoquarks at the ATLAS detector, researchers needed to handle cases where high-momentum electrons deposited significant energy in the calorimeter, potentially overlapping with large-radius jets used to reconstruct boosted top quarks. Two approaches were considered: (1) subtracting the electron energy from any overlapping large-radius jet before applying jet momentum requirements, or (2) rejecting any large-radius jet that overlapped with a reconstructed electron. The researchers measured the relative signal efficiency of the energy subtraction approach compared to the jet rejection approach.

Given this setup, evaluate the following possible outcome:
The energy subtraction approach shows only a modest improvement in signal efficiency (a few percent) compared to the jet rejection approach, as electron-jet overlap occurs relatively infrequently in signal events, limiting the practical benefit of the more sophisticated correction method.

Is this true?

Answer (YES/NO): NO